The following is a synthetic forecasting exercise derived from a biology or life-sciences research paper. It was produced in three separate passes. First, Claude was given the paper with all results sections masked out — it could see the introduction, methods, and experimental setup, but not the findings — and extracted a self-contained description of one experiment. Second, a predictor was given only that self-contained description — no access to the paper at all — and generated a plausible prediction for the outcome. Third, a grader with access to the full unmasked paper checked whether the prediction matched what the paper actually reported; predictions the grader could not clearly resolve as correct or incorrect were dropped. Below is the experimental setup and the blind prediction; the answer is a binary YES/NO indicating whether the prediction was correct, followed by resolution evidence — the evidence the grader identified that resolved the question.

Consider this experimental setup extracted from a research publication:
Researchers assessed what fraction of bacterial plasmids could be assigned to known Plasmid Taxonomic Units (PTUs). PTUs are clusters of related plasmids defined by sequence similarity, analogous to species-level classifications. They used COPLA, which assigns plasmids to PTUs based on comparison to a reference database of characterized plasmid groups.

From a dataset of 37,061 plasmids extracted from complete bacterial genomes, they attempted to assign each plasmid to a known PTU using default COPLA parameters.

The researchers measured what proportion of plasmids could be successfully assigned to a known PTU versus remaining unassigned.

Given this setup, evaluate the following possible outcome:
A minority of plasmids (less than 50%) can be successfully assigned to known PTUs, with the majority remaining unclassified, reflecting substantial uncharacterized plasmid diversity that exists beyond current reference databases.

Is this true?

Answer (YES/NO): YES